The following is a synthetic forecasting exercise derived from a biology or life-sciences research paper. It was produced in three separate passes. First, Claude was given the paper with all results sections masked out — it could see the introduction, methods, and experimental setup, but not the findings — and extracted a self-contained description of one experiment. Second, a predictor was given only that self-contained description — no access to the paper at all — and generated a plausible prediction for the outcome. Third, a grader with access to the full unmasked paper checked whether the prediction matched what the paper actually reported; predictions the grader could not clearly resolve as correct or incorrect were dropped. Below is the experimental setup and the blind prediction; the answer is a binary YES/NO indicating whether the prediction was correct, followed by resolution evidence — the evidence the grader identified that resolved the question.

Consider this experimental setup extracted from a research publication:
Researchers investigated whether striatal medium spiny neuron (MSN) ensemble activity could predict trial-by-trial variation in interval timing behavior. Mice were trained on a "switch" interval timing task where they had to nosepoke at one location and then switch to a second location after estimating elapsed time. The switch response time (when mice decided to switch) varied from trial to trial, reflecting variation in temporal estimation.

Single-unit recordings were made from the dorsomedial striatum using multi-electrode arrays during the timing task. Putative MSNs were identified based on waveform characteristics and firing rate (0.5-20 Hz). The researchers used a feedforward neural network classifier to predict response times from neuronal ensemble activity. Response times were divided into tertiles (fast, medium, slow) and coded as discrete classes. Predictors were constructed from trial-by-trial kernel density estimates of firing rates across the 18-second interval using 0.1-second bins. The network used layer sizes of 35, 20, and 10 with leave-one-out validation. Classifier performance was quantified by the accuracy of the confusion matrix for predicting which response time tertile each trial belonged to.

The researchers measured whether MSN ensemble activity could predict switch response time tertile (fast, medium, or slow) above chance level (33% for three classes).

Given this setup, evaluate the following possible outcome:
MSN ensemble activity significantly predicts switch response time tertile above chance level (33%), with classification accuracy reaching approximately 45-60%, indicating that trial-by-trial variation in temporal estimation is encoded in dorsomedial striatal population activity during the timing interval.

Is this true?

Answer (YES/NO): NO